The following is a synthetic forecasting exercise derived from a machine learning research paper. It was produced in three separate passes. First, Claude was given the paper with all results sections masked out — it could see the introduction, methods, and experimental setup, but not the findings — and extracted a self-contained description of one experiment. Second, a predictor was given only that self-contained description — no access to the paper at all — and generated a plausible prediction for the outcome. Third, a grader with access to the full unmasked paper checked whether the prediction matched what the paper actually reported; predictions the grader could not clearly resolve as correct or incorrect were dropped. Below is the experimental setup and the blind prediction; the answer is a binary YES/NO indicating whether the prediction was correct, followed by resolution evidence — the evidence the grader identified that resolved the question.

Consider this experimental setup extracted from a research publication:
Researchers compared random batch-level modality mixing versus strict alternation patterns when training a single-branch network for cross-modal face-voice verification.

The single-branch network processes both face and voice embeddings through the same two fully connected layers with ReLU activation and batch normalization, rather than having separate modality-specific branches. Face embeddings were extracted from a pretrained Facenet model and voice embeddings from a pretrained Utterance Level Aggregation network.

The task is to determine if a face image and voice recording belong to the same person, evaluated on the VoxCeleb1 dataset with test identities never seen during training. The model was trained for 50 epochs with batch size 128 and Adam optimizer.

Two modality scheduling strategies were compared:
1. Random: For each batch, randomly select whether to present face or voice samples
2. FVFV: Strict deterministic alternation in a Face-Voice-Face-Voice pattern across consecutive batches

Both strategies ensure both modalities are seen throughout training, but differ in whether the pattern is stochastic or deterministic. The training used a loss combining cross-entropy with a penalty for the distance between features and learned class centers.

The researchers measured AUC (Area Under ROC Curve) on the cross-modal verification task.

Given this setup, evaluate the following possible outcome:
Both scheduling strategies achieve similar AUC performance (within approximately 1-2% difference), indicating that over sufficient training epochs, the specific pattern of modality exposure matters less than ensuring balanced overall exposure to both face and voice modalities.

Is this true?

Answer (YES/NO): YES